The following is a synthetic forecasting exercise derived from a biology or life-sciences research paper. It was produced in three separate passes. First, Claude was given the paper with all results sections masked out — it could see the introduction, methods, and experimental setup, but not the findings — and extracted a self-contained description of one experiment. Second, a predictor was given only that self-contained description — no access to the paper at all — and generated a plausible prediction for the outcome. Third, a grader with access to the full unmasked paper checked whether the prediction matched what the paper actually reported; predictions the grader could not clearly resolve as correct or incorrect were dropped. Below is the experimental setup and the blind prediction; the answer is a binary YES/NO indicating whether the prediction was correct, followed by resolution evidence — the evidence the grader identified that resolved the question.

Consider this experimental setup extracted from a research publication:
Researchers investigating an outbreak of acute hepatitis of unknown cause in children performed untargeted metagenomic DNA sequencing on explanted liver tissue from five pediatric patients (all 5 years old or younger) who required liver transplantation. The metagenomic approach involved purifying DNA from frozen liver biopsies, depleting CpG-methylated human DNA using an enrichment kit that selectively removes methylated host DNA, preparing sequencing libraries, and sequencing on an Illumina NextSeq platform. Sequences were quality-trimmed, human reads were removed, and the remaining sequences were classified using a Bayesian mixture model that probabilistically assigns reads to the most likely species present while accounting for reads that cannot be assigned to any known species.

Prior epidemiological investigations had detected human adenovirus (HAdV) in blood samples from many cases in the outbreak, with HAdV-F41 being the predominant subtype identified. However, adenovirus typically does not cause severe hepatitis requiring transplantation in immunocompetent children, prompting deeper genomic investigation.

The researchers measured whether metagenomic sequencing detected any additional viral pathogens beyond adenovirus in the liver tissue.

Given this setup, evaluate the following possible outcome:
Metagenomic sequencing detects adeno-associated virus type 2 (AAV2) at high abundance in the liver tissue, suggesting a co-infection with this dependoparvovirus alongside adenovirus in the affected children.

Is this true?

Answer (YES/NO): YES